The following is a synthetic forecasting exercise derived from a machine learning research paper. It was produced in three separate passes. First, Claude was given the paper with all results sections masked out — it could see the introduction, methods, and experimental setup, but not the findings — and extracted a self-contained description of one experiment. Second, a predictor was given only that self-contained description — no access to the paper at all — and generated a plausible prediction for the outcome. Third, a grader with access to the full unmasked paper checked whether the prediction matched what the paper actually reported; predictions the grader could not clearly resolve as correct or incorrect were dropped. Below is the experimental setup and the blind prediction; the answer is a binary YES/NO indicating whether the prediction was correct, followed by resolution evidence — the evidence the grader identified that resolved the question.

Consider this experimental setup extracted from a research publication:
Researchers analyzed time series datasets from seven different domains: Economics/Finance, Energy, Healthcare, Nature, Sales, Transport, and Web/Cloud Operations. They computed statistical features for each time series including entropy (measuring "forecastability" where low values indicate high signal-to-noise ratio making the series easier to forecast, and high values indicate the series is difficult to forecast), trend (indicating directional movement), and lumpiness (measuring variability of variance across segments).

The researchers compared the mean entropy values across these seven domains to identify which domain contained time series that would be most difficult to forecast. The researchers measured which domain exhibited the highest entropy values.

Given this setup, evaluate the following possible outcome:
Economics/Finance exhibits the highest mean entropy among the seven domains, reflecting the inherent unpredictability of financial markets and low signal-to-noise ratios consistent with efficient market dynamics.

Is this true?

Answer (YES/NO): NO